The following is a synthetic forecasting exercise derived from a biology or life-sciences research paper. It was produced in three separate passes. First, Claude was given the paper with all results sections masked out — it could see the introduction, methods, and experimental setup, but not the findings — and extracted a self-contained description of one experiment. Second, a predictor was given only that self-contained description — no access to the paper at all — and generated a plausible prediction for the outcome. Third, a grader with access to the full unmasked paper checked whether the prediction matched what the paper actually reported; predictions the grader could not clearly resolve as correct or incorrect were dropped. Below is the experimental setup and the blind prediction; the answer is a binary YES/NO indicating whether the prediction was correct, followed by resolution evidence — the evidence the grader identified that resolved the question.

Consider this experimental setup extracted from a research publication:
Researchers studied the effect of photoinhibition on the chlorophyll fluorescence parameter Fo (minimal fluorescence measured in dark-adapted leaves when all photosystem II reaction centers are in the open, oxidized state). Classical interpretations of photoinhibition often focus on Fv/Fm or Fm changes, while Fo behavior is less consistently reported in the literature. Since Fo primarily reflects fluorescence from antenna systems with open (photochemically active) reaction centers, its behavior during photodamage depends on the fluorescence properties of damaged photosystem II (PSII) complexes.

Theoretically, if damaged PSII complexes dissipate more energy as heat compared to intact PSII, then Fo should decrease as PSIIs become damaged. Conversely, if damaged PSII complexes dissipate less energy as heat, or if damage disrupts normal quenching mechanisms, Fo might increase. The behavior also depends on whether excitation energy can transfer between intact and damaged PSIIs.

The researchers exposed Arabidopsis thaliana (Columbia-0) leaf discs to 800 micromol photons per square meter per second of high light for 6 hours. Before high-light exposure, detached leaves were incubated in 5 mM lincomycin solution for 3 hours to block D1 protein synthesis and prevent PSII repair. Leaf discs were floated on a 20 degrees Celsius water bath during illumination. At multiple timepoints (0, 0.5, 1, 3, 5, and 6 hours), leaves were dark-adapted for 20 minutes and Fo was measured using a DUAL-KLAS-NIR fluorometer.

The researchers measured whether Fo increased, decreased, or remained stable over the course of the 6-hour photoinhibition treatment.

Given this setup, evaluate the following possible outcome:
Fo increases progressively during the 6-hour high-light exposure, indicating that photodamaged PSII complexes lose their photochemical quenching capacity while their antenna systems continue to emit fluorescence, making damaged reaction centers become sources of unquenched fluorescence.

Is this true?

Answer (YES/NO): NO